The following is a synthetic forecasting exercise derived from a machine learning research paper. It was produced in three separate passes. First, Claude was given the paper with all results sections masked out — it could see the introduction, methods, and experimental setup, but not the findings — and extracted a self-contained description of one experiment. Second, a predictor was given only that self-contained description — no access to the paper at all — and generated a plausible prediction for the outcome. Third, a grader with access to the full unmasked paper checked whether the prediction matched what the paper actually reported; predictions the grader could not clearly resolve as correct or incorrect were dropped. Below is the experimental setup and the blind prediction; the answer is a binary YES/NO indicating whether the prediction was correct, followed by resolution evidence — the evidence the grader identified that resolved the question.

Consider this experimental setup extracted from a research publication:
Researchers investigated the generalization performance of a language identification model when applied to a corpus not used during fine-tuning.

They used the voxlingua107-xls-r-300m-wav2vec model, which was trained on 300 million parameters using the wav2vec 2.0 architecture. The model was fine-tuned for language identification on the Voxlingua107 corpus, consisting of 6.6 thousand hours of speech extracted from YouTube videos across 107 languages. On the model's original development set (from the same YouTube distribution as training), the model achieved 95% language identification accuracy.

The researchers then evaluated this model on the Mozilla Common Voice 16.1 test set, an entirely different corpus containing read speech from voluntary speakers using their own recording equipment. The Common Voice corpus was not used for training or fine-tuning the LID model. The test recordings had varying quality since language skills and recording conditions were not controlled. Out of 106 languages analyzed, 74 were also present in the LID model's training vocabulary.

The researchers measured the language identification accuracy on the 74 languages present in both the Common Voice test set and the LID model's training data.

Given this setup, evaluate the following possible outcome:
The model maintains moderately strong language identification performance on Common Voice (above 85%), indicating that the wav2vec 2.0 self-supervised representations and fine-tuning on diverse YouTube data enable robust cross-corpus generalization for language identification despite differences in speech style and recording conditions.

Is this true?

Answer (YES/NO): YES